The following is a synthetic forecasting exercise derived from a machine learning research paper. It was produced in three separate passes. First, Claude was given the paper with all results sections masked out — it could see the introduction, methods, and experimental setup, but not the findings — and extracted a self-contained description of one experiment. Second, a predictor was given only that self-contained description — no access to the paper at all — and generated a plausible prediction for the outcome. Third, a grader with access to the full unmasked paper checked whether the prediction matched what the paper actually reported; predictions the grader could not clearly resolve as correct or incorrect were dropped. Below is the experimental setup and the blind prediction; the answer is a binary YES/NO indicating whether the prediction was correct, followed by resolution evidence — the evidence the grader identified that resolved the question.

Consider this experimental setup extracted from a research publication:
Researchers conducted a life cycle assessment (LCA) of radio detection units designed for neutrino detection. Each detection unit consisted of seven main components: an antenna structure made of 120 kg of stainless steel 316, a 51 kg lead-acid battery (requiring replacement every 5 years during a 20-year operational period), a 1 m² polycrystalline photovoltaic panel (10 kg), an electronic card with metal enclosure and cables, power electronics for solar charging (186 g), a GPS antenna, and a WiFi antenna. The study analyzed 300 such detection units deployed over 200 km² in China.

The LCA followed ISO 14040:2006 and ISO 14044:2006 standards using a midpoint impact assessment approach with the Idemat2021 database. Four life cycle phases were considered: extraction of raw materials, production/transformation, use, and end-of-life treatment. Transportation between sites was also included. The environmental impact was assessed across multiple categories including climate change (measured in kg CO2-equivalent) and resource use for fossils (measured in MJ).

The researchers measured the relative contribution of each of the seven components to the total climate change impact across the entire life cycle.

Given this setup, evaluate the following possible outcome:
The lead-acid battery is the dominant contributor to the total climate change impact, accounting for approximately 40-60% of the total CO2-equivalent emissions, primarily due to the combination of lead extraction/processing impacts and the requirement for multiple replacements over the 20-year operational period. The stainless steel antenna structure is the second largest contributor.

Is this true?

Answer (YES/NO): NO